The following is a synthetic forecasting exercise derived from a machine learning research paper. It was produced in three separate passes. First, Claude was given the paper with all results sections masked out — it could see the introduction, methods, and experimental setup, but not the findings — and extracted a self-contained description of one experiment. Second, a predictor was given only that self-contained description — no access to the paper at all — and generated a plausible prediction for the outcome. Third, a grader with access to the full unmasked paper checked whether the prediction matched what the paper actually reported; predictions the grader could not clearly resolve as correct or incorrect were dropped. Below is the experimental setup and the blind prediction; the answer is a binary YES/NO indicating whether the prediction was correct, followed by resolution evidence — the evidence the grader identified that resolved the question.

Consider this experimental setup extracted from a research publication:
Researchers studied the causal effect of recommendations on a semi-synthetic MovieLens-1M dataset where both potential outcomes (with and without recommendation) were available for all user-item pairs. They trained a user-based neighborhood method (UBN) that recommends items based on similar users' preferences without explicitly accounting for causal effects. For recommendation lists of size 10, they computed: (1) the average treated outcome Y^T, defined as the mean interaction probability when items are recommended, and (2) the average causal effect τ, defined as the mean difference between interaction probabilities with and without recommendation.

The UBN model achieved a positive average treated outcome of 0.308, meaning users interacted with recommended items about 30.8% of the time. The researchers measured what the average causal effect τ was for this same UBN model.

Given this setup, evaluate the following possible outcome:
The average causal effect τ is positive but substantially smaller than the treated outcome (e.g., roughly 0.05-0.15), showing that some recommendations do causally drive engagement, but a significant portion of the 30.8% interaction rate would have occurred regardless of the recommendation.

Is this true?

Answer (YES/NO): NO